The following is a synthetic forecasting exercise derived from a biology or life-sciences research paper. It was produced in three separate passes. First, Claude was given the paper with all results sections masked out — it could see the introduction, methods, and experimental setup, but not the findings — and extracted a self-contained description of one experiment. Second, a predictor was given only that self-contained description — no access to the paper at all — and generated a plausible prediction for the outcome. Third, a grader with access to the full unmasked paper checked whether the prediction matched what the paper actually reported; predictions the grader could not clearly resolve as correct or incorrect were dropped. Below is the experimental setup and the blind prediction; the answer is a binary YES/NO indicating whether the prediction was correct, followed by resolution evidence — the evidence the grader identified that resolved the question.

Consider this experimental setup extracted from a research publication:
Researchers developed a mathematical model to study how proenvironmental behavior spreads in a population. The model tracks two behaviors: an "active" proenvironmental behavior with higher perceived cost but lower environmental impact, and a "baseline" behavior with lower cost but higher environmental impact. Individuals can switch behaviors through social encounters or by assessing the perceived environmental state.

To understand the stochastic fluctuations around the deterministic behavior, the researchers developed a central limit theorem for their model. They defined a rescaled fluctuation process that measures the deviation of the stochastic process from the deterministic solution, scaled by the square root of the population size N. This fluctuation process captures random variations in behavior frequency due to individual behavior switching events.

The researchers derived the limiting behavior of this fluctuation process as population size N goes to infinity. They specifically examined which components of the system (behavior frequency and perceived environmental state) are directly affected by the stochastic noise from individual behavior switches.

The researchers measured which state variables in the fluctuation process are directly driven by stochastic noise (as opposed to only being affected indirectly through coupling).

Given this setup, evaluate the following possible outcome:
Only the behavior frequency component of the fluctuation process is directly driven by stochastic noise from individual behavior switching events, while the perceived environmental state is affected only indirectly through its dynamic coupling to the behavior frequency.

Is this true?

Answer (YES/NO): YES